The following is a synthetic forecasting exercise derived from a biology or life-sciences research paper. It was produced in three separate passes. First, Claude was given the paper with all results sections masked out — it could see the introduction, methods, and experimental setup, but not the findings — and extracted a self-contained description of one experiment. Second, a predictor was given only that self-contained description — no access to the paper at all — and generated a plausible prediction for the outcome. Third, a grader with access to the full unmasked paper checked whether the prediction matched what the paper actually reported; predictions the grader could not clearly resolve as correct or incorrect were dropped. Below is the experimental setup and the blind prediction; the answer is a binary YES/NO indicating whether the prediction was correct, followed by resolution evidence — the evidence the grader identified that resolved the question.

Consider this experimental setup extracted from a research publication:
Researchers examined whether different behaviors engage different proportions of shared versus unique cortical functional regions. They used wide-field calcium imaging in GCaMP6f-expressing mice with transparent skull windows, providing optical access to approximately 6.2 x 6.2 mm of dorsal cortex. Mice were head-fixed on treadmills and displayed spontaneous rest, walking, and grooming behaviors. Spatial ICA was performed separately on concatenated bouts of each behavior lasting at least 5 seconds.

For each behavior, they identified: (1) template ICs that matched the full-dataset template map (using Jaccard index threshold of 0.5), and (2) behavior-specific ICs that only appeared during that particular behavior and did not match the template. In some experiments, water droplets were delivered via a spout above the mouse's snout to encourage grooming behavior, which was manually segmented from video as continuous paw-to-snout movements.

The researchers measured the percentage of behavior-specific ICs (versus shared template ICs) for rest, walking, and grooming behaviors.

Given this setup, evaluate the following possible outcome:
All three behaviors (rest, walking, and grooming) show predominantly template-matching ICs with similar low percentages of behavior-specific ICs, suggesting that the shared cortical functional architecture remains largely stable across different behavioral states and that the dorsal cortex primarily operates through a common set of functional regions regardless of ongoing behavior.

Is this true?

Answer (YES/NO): NO